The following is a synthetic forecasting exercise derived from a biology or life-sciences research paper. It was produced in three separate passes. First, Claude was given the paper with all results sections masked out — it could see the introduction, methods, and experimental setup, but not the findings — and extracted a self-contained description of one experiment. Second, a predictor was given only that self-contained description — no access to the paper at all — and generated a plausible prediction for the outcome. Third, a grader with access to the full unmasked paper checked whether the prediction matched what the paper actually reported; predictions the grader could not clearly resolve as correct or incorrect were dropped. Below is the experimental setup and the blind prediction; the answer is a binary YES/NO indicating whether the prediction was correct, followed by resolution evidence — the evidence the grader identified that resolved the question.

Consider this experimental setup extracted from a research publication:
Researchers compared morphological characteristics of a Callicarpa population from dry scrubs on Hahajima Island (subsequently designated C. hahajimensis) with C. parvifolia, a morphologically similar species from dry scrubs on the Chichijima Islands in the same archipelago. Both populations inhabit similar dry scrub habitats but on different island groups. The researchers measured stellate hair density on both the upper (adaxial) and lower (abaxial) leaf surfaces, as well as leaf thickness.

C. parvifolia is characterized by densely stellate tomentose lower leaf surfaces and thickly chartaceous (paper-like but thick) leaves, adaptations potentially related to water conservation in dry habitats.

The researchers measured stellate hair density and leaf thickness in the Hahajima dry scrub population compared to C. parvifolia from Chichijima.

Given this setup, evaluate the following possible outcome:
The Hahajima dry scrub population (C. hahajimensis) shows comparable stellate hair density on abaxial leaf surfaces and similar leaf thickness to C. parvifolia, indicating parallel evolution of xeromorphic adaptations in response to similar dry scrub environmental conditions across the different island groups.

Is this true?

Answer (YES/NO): NO